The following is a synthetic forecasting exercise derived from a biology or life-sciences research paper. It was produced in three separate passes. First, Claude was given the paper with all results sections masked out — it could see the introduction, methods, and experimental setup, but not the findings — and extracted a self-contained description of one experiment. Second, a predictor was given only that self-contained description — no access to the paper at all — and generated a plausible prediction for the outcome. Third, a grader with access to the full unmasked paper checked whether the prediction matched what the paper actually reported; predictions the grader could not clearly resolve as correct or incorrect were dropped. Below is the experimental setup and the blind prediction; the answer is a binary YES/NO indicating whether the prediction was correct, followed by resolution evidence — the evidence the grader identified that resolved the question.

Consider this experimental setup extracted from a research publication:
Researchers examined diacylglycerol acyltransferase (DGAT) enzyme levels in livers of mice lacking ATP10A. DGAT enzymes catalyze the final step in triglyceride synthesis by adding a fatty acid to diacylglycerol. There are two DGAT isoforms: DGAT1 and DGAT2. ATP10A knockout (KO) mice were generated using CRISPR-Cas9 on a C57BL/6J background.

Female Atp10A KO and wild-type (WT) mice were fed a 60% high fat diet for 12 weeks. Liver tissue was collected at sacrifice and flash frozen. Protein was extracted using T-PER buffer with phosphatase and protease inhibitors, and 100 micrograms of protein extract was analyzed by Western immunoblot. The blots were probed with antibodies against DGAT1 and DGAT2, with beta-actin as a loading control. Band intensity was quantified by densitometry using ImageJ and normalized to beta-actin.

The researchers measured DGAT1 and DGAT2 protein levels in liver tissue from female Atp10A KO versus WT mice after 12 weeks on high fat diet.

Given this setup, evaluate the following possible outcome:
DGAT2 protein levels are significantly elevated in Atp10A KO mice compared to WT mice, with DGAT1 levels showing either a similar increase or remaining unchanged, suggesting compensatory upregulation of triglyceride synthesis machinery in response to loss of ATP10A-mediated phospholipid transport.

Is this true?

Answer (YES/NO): YES